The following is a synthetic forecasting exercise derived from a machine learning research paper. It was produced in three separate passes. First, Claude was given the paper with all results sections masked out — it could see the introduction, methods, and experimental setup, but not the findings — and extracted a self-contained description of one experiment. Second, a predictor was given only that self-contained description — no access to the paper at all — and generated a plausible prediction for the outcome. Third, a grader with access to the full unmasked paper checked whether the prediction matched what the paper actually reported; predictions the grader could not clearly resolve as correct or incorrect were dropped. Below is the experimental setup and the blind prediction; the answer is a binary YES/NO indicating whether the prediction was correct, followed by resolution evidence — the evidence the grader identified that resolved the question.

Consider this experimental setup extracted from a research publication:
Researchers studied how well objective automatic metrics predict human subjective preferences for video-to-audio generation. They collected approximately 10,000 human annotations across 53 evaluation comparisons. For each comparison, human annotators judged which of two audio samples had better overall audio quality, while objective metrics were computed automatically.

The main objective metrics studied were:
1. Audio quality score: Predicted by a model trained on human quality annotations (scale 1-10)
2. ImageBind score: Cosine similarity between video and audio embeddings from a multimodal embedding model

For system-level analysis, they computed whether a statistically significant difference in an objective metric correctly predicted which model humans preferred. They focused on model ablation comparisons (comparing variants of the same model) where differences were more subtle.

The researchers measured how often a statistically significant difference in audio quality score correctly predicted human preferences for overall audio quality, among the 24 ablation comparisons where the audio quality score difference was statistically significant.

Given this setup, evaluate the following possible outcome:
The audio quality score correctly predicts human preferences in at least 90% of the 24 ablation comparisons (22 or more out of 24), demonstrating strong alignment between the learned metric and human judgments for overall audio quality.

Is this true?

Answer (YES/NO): NO